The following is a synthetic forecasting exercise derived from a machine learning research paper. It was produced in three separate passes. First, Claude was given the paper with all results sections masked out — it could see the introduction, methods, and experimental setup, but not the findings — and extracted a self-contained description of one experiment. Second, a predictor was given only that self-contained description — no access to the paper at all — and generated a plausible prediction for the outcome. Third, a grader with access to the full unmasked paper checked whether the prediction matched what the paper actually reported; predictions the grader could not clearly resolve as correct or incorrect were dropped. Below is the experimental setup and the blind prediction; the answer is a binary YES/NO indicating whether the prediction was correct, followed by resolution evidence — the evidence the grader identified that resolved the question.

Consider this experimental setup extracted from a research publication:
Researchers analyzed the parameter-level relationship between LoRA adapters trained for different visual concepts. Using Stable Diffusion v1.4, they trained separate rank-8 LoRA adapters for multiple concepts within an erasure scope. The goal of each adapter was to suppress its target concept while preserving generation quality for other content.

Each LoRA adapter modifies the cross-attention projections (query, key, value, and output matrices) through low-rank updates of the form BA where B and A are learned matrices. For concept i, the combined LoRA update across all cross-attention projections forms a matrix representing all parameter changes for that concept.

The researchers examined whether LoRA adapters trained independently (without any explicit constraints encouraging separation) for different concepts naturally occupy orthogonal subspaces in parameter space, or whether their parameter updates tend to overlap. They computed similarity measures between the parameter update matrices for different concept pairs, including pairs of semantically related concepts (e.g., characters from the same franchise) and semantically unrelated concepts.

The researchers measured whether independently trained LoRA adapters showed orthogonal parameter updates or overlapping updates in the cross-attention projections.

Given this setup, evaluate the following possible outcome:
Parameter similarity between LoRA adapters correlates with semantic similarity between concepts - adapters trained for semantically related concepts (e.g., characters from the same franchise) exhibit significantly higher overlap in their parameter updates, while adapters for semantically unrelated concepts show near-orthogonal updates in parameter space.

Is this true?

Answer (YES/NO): YES